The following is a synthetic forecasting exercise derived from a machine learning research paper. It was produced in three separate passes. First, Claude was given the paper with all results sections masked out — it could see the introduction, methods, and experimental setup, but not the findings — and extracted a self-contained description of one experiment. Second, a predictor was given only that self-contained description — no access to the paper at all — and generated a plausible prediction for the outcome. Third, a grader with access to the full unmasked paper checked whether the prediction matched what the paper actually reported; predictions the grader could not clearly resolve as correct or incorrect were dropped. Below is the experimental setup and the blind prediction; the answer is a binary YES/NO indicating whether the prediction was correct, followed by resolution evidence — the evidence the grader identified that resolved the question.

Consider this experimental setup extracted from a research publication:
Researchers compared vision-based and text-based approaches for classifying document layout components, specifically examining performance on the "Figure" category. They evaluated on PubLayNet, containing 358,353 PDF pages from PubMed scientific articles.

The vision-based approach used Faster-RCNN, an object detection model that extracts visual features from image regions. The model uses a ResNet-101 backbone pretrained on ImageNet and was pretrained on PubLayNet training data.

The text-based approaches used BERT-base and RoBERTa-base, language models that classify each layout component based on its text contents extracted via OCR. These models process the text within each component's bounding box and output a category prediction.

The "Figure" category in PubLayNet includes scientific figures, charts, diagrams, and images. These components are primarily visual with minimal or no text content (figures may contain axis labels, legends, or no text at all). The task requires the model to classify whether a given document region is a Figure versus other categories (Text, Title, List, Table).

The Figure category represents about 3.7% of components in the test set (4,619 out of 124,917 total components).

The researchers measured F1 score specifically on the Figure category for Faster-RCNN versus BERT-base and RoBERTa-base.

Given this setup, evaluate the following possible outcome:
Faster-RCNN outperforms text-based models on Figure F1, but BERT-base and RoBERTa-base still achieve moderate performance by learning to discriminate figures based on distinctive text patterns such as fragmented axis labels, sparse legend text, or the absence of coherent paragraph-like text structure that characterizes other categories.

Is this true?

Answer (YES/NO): YES